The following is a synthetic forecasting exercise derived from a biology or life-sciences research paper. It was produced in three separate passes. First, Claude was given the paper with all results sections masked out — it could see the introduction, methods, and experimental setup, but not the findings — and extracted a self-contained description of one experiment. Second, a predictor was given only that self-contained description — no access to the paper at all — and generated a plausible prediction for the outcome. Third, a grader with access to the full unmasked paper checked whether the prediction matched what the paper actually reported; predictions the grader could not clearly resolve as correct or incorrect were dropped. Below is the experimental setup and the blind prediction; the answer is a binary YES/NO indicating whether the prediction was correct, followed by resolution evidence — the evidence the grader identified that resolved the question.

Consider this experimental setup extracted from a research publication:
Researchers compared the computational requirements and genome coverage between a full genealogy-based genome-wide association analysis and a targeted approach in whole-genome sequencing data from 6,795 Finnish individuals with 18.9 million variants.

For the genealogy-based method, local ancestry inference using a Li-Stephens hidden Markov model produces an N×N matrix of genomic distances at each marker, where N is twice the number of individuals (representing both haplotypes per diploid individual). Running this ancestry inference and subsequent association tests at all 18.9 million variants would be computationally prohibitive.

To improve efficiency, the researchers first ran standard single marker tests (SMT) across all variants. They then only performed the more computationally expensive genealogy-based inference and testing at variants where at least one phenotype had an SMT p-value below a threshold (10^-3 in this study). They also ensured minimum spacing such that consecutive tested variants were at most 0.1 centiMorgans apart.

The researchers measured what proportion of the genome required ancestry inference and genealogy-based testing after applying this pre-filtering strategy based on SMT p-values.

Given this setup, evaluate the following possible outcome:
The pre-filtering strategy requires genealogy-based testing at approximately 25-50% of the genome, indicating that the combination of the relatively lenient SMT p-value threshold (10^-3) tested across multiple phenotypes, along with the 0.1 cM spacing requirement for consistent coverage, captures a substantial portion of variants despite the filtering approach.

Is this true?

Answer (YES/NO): NO